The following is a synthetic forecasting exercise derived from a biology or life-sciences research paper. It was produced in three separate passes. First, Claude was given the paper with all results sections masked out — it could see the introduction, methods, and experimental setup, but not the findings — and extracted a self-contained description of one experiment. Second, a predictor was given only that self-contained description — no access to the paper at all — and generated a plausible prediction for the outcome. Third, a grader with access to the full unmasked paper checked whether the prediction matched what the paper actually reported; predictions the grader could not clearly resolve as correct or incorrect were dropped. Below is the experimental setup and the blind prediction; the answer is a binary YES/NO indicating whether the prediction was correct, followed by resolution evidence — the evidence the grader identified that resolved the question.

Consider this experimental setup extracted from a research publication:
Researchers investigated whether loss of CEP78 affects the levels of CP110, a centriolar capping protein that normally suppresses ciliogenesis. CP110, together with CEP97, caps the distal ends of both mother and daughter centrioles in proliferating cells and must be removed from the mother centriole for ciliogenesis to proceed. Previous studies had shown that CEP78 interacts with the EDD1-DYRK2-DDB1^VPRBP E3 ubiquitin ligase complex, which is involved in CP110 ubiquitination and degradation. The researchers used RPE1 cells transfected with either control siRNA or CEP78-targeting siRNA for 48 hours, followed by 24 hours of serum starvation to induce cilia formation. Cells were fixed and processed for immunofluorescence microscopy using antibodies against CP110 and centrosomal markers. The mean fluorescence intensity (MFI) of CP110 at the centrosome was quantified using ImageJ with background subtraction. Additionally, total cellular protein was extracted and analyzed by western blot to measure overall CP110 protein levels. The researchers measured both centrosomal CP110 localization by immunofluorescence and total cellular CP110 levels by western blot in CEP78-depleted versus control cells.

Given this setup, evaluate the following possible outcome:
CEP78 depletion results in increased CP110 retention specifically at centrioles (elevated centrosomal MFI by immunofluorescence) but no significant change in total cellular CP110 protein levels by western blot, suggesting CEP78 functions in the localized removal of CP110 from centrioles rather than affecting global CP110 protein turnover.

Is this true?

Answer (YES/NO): NO